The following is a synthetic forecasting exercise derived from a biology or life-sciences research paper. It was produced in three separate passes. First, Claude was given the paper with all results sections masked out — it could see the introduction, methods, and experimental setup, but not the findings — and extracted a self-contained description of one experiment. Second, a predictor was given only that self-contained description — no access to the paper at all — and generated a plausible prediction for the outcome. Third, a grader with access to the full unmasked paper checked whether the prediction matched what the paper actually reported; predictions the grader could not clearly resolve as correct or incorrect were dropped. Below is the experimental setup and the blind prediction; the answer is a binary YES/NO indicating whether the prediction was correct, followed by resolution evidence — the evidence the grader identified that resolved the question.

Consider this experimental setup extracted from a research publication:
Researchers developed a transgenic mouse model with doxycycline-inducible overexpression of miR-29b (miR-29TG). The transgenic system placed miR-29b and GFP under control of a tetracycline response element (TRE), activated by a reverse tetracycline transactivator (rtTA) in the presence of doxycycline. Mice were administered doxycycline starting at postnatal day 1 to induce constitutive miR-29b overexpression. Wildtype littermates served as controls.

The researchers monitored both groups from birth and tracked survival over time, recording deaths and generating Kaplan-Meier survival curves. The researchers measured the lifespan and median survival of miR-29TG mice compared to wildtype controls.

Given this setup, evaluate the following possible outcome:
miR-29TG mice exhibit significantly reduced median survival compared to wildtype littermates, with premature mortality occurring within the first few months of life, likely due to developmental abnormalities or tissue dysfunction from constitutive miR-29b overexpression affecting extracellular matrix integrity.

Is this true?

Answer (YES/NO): YES